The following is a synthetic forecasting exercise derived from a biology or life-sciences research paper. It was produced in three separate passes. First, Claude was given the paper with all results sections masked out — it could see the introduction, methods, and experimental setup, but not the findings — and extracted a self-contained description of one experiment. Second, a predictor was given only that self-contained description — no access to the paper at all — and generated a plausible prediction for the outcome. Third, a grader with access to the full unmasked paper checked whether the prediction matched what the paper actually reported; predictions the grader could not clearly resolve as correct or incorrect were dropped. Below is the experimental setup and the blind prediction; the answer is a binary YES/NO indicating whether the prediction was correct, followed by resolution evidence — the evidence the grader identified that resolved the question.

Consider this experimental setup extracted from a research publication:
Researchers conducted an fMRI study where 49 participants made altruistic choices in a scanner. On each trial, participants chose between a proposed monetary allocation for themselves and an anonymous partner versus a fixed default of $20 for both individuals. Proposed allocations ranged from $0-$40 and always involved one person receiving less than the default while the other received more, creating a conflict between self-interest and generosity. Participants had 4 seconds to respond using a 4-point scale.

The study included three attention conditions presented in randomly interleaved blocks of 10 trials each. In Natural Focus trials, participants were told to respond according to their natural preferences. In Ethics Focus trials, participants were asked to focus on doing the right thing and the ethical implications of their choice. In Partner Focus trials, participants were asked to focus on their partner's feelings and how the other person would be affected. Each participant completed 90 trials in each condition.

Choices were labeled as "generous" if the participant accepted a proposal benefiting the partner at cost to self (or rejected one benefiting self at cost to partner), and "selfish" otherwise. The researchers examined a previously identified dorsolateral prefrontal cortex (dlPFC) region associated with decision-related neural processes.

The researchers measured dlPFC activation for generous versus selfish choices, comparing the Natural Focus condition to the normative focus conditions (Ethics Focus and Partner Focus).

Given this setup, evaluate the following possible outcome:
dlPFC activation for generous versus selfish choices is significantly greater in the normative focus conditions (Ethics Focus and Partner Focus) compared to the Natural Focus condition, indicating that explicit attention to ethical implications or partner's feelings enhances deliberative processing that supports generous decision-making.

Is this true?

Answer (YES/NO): NO